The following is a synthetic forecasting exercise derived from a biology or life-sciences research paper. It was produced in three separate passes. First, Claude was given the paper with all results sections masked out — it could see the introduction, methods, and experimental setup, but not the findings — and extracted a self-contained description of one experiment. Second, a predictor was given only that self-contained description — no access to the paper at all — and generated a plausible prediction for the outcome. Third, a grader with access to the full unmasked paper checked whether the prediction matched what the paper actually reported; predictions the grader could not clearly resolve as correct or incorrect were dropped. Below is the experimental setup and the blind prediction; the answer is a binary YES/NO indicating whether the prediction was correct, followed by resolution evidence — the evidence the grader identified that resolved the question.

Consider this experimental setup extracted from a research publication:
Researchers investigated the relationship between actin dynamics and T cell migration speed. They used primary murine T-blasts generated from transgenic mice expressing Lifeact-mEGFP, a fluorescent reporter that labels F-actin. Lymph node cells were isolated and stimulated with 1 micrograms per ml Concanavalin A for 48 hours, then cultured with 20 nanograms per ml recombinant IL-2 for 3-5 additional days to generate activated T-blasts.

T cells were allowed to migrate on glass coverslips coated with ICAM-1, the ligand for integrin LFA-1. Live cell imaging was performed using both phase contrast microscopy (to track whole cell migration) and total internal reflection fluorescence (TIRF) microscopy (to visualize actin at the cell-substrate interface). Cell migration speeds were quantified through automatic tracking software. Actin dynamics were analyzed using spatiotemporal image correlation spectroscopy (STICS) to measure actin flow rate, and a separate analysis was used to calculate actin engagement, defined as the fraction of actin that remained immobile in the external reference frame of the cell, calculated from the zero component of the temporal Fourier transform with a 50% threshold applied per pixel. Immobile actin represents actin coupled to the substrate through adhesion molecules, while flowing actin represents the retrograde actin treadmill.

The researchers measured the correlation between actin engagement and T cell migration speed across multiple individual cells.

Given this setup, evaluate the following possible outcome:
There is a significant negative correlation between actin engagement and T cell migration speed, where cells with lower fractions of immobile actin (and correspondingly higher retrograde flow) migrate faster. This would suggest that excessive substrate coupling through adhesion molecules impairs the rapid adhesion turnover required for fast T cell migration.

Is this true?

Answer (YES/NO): YES